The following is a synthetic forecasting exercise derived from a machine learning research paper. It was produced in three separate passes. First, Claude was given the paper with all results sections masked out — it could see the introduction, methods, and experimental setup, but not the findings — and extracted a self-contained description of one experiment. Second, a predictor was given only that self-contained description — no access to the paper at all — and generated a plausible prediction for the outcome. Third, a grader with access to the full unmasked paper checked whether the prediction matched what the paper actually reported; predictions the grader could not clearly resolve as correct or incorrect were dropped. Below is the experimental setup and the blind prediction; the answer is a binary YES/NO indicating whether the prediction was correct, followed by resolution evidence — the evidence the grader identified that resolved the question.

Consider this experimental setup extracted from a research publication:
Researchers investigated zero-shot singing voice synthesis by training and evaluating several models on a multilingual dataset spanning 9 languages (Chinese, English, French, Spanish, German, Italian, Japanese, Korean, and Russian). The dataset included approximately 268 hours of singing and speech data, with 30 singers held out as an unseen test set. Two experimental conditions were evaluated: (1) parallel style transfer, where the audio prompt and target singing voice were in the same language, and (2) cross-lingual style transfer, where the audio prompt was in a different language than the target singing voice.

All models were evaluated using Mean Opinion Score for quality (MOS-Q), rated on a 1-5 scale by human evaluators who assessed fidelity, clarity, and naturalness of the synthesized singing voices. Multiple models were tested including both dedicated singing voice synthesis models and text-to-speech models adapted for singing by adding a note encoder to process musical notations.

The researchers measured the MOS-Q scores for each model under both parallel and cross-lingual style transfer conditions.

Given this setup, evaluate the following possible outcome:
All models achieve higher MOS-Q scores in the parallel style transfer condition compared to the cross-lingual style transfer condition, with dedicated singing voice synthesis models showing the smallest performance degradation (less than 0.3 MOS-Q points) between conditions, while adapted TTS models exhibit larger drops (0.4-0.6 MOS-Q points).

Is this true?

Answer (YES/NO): NO